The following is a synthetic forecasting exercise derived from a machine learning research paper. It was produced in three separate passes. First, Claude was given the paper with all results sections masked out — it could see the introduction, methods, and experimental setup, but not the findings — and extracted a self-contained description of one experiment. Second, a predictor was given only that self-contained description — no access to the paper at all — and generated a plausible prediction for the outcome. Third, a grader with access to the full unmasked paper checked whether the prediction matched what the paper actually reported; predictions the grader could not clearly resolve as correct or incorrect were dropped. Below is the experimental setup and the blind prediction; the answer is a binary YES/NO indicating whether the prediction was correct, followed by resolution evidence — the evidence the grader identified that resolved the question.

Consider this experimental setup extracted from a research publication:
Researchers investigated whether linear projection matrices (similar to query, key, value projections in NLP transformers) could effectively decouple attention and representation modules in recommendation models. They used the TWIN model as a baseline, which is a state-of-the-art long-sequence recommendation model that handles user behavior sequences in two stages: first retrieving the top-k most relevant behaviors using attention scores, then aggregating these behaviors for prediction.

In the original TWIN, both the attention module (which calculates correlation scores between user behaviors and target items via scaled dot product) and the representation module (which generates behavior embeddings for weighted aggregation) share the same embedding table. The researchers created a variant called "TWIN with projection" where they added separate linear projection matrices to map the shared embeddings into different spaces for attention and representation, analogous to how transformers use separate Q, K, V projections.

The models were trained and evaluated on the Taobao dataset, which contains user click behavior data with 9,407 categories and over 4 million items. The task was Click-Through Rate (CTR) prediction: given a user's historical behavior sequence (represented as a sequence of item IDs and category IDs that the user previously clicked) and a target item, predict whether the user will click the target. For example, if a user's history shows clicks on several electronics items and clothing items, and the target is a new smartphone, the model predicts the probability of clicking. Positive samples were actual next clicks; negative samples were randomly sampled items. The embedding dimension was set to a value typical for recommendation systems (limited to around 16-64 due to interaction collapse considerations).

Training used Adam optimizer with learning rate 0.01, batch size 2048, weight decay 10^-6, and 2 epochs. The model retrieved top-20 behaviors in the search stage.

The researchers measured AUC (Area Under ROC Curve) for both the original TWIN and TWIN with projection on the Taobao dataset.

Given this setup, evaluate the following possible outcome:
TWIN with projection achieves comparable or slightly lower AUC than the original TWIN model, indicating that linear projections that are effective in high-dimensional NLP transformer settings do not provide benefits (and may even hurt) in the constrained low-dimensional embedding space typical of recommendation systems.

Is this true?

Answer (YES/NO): NO